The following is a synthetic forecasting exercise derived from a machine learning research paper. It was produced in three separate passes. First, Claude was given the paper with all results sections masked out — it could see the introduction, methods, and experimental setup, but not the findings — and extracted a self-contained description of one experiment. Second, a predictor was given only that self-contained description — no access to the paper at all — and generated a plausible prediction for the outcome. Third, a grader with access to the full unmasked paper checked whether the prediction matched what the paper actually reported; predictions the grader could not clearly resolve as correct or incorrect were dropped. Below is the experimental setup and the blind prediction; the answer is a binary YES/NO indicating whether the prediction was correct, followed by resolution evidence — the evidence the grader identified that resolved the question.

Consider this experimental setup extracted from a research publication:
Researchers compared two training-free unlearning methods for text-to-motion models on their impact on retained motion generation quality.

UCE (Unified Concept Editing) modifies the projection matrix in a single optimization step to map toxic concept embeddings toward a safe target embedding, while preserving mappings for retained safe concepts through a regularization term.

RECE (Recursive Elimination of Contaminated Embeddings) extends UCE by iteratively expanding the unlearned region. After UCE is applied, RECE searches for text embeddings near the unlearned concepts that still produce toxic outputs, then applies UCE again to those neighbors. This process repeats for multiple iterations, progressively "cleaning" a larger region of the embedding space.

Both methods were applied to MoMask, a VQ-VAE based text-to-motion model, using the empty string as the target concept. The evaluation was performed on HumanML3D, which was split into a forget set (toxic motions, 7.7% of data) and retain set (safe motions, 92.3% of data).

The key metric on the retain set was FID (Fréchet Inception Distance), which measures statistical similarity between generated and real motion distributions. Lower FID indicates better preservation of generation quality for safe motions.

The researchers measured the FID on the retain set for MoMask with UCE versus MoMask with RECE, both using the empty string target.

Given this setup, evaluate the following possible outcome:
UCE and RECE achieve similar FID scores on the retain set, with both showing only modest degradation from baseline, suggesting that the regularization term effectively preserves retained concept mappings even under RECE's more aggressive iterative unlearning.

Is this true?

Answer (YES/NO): NO